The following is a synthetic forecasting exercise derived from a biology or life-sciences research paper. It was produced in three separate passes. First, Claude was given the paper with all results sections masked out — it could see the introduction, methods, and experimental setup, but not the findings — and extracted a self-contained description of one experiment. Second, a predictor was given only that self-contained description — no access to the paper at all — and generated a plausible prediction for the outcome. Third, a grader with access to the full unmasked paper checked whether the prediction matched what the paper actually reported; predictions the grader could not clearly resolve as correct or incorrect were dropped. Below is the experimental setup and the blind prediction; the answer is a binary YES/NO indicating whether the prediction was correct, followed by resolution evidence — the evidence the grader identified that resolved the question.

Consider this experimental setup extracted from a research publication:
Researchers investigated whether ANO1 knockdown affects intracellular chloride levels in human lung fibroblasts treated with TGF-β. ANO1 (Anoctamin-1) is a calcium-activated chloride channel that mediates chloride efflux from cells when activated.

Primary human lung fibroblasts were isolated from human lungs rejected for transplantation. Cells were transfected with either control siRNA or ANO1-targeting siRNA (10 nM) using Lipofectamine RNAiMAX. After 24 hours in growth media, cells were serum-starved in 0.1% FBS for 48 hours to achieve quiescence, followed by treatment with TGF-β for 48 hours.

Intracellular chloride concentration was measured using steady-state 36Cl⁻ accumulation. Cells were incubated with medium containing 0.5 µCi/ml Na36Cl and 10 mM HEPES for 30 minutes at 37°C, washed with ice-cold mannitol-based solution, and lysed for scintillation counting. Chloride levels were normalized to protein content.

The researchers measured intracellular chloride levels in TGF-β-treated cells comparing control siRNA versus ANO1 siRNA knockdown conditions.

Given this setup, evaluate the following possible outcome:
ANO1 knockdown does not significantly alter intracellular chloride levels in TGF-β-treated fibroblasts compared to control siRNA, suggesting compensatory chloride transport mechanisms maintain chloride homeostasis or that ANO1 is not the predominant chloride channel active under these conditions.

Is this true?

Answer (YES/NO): NO